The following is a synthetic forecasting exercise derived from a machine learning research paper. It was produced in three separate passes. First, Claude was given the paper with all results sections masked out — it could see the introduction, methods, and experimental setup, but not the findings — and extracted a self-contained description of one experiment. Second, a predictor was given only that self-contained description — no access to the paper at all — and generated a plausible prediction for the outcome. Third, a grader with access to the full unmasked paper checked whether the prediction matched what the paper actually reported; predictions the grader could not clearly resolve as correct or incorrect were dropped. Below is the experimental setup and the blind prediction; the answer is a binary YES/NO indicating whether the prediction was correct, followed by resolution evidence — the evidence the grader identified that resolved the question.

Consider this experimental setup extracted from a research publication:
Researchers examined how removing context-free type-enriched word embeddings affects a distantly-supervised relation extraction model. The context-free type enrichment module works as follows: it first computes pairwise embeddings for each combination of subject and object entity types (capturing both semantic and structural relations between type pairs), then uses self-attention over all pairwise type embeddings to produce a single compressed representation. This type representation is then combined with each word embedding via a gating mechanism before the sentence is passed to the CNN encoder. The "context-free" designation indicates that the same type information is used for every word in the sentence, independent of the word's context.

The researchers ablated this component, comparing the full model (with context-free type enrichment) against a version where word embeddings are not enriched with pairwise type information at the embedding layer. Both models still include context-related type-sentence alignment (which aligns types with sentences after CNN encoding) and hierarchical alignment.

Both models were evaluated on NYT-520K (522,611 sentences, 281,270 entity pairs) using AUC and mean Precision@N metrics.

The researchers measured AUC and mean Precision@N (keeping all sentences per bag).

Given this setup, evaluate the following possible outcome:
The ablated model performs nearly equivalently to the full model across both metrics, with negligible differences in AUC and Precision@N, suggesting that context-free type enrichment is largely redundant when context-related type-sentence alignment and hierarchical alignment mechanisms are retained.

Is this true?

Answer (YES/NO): NO